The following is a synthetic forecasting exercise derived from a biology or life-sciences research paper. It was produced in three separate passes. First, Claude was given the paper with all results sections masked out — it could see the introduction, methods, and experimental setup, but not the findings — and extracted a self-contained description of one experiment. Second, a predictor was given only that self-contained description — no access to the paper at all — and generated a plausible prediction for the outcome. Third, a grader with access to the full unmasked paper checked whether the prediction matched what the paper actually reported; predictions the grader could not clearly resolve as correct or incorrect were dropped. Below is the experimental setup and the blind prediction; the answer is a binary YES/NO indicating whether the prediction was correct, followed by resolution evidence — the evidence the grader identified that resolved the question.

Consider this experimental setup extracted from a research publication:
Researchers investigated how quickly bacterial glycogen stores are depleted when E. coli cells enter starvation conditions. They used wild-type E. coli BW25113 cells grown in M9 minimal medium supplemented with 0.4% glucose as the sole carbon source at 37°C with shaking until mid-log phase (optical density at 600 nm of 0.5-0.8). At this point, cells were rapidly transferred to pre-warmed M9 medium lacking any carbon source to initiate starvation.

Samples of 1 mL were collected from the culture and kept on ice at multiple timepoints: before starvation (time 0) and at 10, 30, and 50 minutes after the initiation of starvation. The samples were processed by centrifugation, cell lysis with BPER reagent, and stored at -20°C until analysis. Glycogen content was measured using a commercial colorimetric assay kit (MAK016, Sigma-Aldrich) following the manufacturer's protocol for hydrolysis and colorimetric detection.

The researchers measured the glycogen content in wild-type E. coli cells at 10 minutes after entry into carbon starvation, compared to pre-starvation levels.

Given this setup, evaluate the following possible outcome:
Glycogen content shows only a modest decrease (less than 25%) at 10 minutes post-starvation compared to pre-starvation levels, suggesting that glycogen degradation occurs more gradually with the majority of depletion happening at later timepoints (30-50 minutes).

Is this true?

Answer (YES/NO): NO